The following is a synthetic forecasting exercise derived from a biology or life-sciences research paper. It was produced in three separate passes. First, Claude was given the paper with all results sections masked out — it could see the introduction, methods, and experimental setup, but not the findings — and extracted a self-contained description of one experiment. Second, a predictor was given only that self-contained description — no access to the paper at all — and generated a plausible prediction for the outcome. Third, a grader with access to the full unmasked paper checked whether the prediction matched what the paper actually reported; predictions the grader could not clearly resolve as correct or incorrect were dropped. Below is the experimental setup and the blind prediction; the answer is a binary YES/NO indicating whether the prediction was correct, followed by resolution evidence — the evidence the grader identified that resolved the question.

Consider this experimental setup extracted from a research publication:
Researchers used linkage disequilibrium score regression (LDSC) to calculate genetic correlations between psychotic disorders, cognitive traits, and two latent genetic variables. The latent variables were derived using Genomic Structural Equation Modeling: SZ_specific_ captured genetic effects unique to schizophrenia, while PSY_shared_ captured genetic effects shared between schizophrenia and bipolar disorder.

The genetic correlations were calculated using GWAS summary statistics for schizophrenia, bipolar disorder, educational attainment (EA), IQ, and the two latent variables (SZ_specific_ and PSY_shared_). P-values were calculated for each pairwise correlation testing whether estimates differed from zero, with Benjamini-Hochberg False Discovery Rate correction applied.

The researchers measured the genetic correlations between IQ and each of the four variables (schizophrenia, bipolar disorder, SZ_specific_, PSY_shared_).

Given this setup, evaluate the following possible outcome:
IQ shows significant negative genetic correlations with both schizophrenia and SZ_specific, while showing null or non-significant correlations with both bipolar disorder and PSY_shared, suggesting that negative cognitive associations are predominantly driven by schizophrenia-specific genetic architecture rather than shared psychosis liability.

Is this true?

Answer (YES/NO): NO